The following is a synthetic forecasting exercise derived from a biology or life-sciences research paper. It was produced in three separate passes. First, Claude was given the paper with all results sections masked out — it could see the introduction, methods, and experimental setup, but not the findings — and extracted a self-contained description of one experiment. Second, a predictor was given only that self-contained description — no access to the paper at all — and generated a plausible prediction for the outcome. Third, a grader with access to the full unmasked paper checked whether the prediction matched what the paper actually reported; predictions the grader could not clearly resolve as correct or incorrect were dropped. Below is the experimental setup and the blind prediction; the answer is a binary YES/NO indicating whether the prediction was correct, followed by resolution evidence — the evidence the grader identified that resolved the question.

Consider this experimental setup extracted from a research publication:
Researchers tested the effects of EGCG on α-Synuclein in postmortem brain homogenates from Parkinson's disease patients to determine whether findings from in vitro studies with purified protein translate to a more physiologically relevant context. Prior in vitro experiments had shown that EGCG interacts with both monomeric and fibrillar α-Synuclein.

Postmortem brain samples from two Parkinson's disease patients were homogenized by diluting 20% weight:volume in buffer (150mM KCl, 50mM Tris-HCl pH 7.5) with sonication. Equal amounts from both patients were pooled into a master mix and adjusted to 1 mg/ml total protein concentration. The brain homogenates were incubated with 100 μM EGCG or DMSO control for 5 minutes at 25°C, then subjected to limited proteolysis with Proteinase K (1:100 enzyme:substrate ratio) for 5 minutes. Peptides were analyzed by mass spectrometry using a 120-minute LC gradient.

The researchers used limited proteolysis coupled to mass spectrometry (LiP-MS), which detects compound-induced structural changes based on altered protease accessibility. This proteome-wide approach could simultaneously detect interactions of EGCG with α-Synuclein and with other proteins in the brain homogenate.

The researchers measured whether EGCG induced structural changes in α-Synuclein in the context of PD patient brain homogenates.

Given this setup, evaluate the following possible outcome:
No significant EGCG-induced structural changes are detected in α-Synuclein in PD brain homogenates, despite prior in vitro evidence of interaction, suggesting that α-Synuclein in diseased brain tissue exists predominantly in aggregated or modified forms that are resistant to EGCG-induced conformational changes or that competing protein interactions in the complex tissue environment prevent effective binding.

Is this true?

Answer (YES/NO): NO